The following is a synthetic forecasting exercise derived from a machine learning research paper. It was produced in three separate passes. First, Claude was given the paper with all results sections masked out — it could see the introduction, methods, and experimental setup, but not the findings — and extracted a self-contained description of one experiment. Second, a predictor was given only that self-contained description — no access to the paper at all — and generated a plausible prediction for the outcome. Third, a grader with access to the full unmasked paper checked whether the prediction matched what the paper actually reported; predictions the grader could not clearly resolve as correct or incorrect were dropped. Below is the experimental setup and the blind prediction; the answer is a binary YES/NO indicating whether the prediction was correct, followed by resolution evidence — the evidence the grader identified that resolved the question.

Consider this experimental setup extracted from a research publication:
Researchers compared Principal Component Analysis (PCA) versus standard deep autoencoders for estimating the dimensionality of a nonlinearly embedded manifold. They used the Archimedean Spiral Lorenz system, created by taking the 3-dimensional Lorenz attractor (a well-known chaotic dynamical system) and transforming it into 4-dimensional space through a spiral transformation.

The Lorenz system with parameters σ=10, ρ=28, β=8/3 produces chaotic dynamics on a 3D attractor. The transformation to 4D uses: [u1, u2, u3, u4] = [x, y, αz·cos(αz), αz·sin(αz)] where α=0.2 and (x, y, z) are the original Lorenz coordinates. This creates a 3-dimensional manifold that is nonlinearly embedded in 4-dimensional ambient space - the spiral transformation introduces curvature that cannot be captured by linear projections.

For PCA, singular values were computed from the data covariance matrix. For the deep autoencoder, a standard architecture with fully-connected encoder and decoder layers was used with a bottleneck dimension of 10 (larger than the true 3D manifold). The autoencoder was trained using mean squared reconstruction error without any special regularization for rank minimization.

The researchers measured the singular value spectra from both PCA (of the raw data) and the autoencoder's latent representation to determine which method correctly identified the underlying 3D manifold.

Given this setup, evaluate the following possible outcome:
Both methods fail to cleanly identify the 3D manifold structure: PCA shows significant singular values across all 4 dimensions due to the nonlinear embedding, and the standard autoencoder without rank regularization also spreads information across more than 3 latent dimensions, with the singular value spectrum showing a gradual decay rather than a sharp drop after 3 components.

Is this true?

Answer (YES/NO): YES